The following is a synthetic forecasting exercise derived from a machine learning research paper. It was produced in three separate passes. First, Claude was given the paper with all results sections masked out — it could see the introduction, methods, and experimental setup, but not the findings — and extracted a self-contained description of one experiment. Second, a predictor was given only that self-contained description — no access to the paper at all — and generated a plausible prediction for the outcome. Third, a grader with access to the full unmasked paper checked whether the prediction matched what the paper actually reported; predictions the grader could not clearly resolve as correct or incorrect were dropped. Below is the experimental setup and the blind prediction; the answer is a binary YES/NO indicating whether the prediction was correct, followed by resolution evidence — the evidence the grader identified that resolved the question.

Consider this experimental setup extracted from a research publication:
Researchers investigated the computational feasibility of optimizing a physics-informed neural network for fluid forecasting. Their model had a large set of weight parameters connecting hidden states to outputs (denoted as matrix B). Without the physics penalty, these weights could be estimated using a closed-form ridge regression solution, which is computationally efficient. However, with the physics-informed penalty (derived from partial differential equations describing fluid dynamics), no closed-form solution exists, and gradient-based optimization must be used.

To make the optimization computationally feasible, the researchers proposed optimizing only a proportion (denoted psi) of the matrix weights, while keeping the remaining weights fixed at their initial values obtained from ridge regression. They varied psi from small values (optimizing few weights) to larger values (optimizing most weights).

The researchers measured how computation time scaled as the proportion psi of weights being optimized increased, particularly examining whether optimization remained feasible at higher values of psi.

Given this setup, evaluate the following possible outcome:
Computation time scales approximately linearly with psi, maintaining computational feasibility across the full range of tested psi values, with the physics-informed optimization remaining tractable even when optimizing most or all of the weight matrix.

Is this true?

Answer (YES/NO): NO